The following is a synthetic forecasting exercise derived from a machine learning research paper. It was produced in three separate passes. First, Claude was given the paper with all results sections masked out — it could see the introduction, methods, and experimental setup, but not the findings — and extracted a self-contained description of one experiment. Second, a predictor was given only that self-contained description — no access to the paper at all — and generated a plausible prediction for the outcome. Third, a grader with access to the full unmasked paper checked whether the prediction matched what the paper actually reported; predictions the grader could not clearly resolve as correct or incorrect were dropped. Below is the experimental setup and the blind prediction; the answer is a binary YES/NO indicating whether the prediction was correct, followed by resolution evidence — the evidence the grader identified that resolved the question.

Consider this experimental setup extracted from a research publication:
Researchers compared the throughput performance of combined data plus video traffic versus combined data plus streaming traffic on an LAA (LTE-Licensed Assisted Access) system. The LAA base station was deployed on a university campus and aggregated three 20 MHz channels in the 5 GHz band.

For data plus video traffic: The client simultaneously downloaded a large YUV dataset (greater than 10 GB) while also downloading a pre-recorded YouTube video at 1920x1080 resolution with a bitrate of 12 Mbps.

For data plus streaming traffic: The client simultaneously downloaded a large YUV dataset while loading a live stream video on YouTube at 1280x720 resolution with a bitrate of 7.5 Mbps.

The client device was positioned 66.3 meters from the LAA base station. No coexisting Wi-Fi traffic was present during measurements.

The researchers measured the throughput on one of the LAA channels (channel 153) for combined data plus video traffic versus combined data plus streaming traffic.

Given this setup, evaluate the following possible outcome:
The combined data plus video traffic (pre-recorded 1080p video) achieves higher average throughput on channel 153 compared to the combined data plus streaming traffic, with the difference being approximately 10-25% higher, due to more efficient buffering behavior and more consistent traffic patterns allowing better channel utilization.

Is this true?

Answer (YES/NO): NO